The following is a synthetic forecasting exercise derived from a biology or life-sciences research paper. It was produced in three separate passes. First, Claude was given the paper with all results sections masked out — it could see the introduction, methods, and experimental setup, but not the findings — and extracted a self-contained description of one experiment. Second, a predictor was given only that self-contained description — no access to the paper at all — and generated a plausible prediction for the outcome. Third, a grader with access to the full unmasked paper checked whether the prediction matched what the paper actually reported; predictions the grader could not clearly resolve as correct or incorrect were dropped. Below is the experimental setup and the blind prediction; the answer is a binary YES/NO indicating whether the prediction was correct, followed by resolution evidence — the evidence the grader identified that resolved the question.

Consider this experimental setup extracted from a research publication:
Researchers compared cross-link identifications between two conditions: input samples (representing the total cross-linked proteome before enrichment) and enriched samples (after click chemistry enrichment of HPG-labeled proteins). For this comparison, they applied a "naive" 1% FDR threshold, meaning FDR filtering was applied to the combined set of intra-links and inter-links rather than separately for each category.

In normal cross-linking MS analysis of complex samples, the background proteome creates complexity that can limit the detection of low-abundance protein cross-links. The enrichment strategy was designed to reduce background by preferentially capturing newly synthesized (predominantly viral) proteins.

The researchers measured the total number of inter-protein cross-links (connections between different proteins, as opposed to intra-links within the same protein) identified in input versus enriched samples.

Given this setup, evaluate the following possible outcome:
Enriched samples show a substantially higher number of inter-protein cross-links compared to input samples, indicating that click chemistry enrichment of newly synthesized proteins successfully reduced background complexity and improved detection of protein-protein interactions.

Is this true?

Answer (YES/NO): YES